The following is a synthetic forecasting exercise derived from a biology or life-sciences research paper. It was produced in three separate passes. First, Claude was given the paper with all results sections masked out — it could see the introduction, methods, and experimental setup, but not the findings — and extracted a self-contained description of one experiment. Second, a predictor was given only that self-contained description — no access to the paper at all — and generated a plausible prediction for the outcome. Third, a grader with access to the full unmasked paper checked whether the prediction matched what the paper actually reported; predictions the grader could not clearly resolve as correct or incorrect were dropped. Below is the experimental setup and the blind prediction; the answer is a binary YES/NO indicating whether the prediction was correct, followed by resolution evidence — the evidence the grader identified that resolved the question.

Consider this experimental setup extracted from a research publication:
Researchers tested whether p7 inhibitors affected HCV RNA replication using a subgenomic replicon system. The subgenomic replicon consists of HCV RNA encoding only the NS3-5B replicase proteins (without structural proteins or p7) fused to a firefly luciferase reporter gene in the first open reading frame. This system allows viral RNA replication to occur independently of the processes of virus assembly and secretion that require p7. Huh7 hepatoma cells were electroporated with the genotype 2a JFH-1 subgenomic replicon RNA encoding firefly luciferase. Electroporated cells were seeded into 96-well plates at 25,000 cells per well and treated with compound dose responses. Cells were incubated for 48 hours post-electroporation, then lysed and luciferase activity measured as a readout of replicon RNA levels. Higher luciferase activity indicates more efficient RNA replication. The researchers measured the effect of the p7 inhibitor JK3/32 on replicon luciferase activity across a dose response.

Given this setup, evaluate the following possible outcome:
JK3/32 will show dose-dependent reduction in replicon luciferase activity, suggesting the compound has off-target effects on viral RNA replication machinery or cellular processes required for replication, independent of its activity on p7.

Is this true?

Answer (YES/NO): NO